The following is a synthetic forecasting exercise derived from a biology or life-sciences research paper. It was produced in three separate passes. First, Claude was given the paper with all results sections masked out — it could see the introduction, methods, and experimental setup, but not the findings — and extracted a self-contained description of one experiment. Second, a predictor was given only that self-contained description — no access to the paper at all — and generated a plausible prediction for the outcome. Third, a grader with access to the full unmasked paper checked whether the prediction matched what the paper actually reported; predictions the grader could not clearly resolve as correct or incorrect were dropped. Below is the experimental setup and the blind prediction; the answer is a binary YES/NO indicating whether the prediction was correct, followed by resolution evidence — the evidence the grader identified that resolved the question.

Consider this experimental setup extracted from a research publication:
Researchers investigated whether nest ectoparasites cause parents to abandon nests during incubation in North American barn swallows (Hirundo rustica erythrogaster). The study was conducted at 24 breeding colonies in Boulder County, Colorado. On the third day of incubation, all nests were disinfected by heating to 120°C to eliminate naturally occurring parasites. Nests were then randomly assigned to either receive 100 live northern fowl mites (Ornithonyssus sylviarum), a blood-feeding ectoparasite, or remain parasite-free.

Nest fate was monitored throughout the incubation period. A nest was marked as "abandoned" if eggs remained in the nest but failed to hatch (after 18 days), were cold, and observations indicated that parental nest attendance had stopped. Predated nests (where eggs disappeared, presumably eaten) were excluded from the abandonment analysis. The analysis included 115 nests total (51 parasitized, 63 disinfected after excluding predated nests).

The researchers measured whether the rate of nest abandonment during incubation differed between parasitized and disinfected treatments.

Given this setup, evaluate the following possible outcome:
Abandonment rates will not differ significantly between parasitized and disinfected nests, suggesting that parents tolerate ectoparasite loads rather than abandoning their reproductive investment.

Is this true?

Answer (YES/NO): YES